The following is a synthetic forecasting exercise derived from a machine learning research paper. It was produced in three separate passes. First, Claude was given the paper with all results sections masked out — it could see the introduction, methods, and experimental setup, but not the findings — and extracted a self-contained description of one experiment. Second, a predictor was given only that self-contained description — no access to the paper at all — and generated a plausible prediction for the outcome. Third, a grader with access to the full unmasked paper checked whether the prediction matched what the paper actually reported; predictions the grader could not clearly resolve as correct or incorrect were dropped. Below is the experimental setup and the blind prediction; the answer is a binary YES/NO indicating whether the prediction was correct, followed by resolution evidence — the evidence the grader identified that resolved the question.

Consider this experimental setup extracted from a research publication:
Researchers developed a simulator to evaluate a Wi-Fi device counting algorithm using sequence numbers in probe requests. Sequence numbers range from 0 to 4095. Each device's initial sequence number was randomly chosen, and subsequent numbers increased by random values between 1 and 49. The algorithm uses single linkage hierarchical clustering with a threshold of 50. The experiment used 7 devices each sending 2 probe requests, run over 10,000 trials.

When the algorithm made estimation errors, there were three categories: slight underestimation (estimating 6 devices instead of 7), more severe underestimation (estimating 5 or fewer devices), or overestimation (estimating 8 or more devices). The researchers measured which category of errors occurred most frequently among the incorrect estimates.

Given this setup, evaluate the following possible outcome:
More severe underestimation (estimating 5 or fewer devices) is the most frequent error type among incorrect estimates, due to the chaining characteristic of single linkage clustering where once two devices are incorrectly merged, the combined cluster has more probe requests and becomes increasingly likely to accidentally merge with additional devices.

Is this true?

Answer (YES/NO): NO